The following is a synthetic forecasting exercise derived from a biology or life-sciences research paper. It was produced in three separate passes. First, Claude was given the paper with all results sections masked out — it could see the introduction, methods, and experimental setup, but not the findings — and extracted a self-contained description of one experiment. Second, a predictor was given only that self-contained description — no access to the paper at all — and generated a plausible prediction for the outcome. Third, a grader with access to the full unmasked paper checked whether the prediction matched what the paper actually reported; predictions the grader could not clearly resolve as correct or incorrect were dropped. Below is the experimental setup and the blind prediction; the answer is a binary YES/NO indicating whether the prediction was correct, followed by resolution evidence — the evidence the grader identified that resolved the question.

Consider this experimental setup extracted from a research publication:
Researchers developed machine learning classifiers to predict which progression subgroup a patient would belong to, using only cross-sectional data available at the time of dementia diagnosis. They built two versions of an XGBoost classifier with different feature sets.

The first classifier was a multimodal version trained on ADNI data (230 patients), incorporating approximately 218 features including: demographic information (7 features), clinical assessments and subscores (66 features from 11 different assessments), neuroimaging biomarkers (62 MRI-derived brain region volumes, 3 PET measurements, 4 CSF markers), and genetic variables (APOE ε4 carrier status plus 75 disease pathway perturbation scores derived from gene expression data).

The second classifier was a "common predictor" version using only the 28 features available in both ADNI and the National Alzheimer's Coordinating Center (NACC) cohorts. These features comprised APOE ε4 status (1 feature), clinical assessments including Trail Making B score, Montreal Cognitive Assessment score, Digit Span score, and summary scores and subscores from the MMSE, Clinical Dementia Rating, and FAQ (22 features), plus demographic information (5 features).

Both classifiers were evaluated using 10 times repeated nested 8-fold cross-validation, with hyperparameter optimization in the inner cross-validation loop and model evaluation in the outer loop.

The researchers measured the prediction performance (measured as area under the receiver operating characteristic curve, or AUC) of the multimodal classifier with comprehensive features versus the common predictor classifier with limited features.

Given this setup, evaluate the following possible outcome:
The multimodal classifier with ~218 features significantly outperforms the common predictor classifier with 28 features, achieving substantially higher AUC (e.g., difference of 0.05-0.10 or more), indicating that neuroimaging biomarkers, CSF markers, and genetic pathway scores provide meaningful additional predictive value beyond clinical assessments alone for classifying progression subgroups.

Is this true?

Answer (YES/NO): NO